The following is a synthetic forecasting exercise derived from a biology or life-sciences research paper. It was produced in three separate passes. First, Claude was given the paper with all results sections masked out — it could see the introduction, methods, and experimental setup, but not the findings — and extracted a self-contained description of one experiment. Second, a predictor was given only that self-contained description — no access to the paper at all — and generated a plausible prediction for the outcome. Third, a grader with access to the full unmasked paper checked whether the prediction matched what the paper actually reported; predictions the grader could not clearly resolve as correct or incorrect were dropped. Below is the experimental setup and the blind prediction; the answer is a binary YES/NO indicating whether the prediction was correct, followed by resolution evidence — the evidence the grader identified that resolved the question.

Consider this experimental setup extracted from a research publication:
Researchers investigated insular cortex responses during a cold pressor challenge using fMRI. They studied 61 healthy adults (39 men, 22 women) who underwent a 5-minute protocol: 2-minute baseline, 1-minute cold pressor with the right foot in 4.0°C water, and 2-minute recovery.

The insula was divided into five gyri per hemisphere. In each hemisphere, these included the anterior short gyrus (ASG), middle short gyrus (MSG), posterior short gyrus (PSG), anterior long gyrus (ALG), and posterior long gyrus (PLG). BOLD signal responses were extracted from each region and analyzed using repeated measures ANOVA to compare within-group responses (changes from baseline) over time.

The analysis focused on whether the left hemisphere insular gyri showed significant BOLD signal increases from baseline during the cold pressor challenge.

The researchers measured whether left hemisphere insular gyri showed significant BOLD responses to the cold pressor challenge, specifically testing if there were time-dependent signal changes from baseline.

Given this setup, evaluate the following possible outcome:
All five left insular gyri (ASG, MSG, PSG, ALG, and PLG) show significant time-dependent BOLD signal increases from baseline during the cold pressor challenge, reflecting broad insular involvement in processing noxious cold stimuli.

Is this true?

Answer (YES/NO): YES